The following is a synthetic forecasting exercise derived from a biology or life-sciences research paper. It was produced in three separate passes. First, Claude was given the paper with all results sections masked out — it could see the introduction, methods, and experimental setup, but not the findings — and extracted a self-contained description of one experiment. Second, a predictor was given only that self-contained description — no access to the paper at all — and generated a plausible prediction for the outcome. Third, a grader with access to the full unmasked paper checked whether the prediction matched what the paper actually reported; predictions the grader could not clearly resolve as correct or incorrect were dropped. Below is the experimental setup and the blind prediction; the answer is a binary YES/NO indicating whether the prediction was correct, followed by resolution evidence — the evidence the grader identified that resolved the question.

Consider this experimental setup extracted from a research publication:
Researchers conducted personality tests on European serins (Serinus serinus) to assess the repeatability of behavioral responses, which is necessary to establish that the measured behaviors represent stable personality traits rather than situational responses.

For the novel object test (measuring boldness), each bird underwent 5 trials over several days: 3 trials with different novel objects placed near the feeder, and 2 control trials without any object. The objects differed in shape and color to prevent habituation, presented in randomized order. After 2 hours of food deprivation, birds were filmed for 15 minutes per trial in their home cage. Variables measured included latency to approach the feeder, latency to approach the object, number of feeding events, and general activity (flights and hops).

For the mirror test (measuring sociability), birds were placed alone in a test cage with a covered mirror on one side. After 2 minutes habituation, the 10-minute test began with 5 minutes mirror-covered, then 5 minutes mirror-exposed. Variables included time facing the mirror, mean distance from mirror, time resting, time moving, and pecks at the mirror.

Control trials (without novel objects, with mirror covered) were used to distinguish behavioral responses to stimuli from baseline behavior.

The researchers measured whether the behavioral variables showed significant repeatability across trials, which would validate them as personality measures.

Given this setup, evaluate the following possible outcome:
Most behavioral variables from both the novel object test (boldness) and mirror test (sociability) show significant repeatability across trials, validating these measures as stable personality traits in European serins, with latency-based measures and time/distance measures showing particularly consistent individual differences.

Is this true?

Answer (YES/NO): NO